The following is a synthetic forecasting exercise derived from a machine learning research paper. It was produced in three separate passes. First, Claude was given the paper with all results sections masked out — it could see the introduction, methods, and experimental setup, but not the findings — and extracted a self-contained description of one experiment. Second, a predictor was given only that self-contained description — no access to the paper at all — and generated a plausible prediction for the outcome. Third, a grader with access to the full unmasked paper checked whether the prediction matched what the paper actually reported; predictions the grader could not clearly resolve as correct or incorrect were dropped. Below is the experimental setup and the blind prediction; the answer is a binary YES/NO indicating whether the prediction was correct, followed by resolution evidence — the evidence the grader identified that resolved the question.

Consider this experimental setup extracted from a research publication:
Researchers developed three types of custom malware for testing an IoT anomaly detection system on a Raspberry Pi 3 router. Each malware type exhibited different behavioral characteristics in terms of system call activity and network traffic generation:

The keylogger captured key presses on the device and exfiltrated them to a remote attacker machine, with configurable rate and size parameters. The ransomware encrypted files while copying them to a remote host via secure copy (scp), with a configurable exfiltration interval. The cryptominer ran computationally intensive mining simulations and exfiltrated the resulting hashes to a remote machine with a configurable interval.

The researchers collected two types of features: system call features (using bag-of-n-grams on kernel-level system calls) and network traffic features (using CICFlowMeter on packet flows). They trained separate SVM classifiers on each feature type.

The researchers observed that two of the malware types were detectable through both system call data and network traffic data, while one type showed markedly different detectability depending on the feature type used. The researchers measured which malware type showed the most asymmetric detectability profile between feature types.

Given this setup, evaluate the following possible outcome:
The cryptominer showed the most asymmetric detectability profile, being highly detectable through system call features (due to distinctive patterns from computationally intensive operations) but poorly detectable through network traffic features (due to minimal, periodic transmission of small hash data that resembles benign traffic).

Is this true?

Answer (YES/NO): YES